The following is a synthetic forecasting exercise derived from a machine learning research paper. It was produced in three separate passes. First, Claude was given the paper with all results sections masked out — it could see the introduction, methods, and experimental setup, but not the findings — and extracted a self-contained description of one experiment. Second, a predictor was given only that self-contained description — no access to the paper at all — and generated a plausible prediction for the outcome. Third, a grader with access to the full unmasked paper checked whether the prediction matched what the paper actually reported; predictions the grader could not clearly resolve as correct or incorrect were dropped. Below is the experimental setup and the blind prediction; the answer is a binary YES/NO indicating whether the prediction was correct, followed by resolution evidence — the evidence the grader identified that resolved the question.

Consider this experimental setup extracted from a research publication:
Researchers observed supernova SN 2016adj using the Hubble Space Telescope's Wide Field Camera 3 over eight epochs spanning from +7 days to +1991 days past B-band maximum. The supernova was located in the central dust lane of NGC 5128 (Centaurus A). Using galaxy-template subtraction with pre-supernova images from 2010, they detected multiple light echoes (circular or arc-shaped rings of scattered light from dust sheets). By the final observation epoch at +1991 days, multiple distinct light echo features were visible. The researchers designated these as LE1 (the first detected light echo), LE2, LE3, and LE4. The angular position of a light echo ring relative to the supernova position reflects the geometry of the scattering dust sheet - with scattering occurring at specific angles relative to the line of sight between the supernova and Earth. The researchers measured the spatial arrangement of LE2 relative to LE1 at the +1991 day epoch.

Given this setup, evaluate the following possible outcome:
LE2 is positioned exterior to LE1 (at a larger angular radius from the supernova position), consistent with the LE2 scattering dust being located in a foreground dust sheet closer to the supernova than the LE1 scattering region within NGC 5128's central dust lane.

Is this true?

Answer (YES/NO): NO